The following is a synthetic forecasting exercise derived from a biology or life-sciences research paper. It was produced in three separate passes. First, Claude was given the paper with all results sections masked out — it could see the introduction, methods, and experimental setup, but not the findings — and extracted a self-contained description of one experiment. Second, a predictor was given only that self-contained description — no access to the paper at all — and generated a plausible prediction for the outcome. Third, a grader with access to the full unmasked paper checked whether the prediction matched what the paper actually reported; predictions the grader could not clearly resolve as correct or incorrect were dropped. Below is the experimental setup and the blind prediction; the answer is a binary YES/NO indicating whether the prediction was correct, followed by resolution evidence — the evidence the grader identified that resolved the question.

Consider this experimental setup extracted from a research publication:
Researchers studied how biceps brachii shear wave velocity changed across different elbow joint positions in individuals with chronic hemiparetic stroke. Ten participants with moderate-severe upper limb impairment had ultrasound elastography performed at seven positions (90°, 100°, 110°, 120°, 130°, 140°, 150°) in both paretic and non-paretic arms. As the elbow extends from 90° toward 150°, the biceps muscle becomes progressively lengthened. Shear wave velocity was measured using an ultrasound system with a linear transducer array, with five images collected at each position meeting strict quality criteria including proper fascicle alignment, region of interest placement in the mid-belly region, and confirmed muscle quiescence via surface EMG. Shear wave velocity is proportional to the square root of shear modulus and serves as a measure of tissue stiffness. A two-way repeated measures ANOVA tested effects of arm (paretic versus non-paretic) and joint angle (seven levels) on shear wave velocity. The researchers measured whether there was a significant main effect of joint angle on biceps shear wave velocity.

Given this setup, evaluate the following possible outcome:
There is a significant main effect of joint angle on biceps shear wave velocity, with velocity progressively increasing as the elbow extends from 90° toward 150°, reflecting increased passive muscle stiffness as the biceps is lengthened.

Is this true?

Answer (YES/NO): YES